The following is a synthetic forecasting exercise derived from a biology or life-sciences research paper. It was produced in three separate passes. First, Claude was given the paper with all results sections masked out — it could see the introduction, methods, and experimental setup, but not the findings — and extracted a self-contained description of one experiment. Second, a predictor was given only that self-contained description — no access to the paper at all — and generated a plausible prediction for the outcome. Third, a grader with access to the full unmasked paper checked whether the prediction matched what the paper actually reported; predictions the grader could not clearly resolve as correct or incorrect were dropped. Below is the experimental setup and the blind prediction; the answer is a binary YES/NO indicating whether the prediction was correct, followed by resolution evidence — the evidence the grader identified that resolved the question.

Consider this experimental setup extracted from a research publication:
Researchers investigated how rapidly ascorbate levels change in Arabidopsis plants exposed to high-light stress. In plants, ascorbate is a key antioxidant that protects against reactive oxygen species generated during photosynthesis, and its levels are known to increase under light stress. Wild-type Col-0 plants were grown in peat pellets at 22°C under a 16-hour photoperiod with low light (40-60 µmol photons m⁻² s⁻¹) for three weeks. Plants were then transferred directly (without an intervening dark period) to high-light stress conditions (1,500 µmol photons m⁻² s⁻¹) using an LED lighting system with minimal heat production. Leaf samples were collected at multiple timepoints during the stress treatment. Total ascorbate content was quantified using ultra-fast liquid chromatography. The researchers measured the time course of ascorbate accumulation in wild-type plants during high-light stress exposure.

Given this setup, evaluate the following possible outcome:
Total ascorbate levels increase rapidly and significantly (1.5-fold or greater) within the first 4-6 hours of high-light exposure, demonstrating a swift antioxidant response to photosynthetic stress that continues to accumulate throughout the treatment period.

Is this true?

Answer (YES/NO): NO